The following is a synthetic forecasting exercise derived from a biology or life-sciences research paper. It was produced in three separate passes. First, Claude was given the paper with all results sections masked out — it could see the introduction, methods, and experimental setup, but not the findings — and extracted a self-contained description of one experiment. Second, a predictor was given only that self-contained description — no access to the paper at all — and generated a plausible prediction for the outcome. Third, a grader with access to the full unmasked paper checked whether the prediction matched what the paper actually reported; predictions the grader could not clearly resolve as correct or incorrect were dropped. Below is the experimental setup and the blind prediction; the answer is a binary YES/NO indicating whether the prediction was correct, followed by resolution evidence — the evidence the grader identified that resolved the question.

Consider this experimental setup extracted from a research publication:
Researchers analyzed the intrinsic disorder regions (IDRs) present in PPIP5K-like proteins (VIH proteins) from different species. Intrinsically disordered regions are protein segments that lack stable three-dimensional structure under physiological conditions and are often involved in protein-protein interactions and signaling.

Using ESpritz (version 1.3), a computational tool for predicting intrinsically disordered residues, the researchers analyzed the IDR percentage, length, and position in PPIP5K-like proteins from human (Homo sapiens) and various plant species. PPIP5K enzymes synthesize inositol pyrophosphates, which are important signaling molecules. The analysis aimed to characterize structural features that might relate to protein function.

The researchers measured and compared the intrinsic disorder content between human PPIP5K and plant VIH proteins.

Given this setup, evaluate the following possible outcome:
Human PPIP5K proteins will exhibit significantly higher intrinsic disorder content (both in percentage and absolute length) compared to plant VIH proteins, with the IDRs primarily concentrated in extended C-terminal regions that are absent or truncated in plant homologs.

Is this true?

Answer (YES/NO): YES